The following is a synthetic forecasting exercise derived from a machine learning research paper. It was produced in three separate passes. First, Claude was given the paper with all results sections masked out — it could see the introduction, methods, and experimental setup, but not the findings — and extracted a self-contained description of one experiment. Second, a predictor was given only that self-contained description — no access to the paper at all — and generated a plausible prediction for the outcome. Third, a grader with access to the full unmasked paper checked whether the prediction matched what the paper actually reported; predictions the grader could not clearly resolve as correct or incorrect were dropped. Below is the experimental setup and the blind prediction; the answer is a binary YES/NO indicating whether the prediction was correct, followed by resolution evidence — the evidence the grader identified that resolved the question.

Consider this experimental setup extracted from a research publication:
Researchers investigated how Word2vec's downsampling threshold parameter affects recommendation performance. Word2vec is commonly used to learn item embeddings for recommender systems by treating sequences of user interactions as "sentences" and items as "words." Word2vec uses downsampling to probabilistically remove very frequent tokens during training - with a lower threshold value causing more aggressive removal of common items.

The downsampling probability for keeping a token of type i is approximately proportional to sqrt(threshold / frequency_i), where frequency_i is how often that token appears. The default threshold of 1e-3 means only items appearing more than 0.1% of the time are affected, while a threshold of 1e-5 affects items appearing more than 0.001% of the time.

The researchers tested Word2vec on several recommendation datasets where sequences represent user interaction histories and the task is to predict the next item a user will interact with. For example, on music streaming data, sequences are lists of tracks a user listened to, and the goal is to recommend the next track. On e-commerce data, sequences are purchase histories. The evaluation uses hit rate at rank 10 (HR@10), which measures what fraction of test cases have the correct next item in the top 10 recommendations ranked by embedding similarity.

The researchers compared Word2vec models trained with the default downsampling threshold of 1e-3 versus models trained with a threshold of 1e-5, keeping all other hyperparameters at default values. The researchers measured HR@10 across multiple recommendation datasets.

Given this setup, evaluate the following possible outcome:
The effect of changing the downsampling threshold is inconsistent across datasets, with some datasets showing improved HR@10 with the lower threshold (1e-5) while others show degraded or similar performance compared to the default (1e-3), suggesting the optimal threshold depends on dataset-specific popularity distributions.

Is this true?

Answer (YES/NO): NO